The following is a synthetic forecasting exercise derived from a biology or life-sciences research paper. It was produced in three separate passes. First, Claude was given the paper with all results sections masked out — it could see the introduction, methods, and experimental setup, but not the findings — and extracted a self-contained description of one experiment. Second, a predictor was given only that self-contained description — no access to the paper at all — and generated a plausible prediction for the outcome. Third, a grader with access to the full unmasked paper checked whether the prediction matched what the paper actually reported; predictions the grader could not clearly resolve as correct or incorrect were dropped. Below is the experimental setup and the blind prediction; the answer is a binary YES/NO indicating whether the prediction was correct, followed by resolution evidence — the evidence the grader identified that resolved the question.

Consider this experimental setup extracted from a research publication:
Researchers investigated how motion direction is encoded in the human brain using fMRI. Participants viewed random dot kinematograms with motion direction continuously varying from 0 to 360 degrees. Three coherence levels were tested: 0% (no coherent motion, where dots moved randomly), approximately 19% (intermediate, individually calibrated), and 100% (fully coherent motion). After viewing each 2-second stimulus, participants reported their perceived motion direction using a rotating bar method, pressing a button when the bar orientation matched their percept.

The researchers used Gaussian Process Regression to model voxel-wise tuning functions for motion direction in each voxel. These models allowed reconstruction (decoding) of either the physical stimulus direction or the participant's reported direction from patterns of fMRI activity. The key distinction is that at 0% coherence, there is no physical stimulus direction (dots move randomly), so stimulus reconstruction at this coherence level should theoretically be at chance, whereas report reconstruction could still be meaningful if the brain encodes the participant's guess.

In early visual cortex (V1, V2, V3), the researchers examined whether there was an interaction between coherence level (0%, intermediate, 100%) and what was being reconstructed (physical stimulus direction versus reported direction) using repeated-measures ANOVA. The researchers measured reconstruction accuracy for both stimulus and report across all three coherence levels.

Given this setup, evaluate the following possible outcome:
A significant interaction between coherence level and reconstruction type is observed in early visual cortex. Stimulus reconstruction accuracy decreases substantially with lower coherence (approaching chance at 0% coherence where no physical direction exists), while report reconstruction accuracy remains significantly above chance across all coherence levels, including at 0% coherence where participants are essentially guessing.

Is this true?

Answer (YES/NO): NO